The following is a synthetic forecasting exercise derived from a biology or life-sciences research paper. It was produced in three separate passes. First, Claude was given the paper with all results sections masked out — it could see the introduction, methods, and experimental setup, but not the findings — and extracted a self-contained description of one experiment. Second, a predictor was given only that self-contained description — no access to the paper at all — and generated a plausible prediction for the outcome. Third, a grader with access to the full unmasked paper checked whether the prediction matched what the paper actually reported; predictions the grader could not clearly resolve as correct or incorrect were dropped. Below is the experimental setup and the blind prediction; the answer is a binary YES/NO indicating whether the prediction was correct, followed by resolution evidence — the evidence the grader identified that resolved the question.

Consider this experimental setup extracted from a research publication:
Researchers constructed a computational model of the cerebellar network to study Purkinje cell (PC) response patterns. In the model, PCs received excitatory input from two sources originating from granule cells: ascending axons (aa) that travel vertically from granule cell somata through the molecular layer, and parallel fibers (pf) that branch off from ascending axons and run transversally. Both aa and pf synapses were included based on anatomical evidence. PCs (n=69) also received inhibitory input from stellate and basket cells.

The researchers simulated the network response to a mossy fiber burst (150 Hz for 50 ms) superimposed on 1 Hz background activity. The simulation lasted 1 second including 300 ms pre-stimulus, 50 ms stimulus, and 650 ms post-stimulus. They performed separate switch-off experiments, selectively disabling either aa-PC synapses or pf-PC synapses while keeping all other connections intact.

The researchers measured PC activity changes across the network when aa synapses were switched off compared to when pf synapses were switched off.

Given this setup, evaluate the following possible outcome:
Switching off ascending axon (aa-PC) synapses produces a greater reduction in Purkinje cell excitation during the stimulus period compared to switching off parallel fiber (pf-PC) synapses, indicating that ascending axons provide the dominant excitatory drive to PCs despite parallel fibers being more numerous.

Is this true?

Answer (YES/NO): YES